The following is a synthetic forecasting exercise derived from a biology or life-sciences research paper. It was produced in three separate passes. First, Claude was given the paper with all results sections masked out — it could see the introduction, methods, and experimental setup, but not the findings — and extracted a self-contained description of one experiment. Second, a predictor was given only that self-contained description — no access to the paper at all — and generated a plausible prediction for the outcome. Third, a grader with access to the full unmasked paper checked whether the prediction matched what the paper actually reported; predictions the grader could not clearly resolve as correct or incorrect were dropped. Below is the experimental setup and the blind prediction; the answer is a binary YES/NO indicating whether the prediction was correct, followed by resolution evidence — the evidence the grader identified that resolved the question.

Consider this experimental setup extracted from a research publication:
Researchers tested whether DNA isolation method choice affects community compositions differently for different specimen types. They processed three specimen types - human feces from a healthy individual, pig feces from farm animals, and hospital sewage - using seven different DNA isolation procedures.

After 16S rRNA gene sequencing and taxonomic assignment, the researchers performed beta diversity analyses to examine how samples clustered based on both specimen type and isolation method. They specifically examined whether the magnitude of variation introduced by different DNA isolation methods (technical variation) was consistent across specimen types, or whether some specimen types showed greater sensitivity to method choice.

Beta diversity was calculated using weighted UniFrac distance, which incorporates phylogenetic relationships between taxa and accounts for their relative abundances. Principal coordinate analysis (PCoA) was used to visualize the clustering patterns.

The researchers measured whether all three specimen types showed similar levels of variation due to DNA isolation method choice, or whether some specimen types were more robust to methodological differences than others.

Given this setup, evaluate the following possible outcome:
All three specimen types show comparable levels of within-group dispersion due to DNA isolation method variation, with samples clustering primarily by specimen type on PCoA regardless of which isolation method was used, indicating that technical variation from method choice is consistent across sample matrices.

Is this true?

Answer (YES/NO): NO